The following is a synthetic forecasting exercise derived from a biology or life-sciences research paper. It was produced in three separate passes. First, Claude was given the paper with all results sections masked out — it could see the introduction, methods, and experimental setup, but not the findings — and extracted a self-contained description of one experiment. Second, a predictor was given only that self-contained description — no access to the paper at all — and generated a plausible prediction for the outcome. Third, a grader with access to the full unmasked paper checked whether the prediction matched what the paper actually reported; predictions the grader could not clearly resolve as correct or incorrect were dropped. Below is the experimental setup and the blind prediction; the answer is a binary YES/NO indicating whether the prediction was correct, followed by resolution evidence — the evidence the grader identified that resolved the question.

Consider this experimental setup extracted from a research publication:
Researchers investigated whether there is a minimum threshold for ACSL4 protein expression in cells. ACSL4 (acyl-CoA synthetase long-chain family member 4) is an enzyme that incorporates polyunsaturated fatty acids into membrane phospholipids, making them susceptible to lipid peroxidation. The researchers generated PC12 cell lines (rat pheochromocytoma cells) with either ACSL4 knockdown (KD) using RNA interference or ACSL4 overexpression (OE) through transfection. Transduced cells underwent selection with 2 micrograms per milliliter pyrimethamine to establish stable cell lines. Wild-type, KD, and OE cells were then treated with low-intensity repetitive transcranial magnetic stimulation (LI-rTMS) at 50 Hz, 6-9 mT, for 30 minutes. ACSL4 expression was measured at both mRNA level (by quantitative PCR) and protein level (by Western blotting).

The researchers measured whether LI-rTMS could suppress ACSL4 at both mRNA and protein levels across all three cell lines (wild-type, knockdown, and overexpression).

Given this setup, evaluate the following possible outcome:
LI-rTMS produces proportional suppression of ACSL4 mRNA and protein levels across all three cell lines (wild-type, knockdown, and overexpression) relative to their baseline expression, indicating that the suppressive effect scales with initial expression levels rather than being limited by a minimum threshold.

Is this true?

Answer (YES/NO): NO